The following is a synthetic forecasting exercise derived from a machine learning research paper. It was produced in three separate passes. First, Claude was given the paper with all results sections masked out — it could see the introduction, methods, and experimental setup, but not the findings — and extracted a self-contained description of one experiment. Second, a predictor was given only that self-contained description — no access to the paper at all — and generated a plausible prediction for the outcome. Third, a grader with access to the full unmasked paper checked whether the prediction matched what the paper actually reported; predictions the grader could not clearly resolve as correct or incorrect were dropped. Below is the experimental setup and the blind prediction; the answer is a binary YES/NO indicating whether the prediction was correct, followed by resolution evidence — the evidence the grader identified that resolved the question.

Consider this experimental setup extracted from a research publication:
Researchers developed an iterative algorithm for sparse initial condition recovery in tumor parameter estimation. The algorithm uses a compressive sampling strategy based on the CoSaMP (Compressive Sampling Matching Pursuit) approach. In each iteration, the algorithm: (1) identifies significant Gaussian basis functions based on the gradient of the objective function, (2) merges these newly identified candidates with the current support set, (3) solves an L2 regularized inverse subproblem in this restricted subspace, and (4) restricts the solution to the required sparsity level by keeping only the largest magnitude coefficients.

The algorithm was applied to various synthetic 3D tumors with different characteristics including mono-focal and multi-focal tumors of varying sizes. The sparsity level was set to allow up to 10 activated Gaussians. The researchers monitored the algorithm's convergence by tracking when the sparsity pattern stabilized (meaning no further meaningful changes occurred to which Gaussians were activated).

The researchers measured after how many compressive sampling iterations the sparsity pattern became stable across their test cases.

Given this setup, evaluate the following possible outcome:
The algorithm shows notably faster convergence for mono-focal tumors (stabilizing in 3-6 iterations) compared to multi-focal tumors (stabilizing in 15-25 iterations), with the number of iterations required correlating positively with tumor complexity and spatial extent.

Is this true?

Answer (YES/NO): NO